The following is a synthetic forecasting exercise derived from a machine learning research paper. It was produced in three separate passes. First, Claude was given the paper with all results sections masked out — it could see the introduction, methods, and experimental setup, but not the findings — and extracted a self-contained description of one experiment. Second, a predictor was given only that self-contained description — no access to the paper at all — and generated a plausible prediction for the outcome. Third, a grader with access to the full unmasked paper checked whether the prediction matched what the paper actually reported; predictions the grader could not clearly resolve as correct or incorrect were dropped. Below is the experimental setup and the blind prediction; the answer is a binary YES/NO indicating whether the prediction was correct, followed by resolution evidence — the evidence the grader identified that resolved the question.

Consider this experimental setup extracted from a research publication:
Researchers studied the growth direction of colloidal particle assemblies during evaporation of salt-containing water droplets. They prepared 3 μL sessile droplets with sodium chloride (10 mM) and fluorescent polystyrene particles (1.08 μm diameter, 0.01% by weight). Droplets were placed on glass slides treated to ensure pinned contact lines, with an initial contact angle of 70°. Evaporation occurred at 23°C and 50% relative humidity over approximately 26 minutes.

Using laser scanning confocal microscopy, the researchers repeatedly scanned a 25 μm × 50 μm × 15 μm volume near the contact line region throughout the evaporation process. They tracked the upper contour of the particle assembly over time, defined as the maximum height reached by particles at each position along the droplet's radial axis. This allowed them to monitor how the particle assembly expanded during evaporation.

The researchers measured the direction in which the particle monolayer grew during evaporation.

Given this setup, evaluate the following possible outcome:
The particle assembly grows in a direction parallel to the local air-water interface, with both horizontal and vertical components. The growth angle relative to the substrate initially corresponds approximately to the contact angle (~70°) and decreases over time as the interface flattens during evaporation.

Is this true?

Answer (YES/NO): YES